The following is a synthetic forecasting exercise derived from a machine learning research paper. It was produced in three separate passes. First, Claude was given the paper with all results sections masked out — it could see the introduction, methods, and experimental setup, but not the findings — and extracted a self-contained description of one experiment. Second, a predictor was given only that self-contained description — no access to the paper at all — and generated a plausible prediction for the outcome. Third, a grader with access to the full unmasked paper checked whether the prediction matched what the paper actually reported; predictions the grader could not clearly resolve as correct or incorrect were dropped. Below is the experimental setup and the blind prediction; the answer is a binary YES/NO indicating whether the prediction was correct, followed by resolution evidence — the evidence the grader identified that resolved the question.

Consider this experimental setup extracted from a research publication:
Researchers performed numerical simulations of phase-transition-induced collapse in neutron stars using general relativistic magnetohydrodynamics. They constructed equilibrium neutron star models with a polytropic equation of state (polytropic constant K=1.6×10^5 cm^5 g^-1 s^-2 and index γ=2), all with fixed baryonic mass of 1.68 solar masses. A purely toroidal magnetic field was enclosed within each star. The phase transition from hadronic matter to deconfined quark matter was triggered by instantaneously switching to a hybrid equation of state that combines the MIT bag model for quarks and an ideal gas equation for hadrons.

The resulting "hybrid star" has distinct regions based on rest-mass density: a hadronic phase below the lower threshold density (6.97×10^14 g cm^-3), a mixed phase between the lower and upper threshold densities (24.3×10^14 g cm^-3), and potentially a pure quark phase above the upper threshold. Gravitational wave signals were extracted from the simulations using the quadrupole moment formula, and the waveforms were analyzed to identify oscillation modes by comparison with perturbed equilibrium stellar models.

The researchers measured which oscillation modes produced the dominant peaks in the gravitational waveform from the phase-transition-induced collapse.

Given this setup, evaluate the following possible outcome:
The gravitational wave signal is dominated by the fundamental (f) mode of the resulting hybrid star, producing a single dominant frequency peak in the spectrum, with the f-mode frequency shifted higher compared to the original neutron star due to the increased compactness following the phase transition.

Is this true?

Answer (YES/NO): NO